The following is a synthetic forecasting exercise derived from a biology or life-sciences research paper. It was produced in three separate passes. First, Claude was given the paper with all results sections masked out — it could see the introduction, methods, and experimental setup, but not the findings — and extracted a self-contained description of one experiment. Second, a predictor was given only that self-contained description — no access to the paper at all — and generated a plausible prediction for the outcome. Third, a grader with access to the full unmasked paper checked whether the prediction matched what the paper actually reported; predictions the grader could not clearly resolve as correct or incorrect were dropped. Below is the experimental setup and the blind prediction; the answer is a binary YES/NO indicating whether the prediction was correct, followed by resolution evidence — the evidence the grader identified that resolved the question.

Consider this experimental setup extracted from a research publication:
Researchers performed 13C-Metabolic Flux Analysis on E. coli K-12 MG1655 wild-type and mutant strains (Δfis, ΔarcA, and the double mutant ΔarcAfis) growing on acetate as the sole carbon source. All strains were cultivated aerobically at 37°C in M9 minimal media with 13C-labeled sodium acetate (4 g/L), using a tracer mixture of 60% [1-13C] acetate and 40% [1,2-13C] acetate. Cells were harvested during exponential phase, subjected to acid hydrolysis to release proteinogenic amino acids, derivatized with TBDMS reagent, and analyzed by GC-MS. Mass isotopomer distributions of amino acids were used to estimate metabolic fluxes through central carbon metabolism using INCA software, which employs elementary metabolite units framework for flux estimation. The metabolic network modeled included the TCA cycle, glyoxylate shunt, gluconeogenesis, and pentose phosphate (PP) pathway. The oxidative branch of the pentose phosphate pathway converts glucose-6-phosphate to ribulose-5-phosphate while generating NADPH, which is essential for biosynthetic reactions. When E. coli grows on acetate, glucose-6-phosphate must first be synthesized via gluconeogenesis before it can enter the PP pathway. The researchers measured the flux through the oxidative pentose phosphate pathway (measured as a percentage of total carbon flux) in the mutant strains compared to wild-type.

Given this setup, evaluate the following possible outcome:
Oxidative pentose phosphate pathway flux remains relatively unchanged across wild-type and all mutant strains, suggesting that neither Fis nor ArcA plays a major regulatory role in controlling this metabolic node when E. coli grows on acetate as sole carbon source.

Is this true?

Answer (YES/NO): NO